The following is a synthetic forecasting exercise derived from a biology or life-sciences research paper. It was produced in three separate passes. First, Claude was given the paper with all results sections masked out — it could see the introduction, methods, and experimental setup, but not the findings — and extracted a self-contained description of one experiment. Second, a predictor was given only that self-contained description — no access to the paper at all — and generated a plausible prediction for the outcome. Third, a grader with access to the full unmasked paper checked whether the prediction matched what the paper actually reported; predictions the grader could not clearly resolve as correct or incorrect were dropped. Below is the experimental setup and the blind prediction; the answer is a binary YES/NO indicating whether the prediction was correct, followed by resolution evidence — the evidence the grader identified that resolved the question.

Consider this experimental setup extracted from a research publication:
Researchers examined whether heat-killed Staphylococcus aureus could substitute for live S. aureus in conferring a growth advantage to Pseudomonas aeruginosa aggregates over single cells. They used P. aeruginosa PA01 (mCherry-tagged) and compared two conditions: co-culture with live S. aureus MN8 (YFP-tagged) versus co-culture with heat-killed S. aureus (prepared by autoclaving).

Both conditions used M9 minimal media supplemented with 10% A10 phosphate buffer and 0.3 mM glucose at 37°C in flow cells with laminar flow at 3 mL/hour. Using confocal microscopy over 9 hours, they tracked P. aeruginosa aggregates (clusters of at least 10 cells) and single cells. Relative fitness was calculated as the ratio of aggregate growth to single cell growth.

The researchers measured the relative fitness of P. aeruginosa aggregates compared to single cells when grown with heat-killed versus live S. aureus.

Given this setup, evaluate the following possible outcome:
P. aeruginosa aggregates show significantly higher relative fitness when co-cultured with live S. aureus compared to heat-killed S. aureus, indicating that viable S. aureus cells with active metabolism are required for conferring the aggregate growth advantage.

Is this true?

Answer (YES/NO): YES